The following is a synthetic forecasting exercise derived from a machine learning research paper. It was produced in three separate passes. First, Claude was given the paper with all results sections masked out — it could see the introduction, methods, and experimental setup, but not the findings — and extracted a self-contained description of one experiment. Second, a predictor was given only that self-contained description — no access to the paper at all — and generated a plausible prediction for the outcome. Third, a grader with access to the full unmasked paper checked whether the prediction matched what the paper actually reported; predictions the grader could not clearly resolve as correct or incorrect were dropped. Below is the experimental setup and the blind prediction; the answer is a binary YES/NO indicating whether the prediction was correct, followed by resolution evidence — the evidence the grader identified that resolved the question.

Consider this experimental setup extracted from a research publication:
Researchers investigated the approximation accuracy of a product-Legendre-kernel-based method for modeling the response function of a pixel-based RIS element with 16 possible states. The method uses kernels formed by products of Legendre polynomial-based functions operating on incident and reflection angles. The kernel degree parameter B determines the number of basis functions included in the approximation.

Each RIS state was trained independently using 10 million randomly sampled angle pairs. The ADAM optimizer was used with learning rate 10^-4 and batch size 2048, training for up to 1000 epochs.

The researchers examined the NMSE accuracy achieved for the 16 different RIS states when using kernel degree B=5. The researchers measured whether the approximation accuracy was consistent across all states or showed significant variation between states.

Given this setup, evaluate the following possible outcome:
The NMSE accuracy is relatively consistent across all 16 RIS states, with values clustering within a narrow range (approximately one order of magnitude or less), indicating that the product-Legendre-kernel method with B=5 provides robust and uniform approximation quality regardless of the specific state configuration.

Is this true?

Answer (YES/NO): NO